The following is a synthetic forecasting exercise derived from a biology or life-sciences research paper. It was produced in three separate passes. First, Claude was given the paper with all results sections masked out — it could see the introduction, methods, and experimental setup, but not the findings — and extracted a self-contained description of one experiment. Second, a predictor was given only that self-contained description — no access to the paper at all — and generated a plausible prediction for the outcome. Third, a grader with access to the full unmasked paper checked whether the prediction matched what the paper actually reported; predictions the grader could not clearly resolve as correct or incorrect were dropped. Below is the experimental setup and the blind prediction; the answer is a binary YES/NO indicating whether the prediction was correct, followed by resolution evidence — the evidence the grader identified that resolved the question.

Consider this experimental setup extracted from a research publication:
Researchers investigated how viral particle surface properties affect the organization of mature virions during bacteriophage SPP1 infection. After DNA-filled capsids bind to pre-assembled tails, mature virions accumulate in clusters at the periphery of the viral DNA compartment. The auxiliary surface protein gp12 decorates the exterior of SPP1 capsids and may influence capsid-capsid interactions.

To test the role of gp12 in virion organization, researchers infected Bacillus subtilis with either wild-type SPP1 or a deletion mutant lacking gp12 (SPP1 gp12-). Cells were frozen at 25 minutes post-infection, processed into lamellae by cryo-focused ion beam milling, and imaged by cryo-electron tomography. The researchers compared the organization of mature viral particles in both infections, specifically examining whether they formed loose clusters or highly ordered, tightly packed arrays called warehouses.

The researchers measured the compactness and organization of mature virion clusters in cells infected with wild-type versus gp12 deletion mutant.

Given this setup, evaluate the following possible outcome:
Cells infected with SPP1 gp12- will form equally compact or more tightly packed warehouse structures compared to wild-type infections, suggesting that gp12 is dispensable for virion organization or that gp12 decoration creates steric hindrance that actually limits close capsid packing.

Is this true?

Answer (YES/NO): YES